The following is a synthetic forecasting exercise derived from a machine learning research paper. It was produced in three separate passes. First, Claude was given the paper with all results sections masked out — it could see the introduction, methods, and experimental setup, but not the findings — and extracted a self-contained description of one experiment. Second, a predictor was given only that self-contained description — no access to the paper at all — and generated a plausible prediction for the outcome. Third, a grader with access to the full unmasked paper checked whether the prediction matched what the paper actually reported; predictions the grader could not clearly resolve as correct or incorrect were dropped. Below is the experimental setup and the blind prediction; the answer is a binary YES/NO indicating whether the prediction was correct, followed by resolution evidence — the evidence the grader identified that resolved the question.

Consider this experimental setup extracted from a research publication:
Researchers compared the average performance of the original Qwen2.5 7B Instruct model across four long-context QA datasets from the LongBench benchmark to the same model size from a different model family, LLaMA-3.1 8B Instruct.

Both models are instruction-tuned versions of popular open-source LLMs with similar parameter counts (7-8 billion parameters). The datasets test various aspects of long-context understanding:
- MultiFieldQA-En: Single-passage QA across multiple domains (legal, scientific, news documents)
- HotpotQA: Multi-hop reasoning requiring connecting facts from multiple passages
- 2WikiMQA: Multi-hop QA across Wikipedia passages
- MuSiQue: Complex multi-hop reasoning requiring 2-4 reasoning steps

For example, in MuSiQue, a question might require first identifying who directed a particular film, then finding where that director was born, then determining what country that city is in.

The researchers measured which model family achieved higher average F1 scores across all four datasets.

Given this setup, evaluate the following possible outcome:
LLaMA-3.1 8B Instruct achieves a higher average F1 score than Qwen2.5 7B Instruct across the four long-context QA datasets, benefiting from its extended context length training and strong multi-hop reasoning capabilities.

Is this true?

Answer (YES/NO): NO